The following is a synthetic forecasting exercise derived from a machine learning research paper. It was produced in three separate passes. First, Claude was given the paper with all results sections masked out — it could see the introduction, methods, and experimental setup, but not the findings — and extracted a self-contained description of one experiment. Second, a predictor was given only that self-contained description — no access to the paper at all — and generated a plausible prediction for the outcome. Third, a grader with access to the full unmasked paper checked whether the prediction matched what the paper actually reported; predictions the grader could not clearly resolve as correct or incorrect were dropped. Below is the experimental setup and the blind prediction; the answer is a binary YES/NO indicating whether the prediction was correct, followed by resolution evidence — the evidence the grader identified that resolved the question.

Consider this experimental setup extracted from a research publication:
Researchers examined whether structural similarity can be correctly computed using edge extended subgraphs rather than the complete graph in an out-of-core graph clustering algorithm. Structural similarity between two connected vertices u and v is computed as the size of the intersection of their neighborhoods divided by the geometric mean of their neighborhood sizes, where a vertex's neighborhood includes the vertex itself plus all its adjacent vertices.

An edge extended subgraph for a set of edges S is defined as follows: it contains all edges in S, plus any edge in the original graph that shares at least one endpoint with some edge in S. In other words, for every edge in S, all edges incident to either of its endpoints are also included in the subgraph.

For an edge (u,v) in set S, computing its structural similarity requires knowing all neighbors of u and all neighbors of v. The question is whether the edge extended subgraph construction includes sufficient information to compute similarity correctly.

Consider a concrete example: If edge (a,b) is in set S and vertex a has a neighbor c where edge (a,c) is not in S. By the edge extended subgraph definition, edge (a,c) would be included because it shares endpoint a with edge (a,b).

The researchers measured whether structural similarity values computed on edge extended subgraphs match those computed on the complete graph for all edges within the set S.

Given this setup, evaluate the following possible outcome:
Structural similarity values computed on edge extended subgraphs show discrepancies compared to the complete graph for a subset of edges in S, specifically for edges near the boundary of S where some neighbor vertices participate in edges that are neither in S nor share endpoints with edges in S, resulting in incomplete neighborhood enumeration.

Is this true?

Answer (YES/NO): NO